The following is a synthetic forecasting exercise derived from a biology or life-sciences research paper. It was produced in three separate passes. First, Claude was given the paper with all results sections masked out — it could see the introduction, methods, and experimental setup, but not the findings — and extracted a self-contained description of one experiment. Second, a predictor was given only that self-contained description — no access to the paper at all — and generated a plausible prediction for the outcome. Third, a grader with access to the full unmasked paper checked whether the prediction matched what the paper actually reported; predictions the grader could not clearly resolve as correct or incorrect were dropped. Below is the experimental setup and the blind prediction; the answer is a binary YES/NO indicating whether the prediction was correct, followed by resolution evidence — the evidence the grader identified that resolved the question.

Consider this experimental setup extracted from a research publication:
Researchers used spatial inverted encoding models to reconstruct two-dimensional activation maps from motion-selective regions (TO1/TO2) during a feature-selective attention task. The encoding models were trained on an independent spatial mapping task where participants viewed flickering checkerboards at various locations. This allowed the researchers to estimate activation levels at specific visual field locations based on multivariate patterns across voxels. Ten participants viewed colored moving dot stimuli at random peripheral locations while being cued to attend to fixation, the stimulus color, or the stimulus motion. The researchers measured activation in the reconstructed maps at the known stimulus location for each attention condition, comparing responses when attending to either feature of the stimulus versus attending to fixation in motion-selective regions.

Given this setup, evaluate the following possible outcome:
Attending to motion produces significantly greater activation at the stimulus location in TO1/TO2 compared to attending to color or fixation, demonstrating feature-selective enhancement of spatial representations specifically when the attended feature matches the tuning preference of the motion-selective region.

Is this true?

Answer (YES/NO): YES